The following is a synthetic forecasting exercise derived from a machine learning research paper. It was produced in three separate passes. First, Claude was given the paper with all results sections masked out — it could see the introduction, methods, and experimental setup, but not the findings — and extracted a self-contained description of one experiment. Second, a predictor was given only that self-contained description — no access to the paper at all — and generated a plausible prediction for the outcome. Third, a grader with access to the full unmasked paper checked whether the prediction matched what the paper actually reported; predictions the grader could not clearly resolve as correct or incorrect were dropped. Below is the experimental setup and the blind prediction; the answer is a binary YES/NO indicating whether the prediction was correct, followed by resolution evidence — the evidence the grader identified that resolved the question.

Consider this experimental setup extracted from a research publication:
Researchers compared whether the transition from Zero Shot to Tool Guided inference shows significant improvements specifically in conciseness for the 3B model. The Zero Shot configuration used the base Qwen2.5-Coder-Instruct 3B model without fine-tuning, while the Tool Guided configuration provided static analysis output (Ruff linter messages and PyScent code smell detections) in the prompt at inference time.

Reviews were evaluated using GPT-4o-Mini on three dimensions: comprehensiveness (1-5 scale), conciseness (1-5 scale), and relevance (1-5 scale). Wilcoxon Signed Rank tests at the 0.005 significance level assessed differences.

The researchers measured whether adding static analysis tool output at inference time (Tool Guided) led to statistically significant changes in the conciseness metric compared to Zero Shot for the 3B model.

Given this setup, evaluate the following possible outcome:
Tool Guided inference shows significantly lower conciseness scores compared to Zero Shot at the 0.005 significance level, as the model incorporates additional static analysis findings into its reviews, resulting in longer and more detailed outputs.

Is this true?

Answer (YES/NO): NO